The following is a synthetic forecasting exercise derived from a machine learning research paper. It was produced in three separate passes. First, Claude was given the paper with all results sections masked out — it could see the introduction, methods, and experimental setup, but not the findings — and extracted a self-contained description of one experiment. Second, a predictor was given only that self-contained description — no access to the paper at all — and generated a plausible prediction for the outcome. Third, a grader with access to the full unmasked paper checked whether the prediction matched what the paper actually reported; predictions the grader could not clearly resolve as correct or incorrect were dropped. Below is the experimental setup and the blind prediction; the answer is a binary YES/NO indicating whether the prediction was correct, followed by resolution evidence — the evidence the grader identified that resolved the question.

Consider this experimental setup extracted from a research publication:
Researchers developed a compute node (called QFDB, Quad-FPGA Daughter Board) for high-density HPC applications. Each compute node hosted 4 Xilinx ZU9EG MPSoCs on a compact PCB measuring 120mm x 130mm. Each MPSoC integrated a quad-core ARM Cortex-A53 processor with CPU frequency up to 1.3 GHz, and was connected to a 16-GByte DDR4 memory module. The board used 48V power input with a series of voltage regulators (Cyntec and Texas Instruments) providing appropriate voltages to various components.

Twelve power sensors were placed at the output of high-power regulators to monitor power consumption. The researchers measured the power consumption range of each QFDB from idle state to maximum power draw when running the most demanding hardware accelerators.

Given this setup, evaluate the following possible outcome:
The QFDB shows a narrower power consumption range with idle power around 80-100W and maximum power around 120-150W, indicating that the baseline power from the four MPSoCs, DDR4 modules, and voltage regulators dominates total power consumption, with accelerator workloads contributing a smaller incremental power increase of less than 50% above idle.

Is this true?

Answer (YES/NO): NO